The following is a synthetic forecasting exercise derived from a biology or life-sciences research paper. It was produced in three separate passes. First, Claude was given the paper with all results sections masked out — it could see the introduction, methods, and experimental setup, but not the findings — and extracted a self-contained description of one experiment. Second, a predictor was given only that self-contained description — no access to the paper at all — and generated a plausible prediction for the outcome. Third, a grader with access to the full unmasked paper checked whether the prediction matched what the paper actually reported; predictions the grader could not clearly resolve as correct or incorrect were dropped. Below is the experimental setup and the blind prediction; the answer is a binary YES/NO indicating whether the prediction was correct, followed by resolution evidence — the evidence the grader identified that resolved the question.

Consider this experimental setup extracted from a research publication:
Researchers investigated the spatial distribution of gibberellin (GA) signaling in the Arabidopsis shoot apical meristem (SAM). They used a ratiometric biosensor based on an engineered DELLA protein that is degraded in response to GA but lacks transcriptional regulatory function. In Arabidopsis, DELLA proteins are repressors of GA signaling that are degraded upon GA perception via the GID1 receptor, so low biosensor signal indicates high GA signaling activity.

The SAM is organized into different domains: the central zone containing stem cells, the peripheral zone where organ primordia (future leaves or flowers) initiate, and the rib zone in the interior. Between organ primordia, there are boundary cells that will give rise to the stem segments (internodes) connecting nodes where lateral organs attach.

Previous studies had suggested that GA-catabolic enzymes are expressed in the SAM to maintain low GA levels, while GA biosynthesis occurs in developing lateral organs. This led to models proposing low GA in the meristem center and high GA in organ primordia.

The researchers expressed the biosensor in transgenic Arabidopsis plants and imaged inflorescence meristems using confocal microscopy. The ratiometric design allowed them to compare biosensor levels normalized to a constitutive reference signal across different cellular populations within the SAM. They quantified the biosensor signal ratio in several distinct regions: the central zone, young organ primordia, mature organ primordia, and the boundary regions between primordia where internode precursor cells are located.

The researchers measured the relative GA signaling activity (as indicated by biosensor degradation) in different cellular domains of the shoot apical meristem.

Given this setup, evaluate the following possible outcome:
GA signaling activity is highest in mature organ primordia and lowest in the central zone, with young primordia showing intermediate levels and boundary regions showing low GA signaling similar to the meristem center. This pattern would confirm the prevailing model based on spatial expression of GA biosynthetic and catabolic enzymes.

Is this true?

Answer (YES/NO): NO